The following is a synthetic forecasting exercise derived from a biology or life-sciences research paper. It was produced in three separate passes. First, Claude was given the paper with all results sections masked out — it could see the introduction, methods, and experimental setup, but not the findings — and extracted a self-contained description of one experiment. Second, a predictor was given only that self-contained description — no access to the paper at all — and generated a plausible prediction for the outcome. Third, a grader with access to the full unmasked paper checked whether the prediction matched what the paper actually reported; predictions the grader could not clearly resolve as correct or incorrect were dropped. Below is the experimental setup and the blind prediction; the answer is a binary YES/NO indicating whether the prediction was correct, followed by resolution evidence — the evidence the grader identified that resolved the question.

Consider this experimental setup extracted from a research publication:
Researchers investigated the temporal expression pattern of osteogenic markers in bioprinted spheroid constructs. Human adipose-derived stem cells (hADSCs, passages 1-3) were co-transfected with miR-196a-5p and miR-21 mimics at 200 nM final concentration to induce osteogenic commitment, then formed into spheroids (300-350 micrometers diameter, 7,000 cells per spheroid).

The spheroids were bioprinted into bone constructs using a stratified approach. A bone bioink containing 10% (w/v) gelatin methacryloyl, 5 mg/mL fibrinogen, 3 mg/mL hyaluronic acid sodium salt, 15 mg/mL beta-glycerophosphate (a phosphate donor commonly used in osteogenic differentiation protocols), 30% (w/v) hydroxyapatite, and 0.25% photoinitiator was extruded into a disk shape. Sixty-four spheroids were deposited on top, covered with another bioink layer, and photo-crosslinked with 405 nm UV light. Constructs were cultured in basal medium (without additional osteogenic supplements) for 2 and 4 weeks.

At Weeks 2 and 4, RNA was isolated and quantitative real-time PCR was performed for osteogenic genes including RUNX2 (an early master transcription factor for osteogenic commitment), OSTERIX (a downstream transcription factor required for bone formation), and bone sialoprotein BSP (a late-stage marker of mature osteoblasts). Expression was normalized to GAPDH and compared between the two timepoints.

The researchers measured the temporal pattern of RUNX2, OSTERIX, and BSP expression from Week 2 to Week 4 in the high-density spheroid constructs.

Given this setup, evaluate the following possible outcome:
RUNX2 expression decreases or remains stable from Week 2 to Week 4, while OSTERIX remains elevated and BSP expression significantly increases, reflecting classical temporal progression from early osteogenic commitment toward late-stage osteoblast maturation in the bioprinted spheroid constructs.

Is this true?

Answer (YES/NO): NO